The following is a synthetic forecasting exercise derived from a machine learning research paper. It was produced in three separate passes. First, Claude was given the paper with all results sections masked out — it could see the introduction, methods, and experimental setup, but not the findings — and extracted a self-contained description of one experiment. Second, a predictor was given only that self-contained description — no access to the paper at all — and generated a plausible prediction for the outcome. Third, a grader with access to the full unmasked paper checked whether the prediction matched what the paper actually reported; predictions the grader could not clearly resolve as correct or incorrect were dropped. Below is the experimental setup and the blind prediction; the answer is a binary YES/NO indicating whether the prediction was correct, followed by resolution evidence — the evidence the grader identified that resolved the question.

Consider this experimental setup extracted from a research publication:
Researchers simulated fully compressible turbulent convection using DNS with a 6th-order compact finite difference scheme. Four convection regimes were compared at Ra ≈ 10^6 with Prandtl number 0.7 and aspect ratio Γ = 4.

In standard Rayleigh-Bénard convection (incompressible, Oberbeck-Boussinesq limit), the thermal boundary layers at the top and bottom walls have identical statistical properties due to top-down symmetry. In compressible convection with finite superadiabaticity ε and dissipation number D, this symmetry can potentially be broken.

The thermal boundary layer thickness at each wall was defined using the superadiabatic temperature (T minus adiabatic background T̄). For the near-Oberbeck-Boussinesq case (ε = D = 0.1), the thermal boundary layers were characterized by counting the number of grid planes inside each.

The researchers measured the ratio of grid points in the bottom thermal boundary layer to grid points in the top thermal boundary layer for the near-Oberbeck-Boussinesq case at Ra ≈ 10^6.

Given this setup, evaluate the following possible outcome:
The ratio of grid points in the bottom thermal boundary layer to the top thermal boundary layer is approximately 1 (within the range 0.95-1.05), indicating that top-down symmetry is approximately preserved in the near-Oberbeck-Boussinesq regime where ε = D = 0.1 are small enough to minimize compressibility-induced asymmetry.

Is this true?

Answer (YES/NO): NO